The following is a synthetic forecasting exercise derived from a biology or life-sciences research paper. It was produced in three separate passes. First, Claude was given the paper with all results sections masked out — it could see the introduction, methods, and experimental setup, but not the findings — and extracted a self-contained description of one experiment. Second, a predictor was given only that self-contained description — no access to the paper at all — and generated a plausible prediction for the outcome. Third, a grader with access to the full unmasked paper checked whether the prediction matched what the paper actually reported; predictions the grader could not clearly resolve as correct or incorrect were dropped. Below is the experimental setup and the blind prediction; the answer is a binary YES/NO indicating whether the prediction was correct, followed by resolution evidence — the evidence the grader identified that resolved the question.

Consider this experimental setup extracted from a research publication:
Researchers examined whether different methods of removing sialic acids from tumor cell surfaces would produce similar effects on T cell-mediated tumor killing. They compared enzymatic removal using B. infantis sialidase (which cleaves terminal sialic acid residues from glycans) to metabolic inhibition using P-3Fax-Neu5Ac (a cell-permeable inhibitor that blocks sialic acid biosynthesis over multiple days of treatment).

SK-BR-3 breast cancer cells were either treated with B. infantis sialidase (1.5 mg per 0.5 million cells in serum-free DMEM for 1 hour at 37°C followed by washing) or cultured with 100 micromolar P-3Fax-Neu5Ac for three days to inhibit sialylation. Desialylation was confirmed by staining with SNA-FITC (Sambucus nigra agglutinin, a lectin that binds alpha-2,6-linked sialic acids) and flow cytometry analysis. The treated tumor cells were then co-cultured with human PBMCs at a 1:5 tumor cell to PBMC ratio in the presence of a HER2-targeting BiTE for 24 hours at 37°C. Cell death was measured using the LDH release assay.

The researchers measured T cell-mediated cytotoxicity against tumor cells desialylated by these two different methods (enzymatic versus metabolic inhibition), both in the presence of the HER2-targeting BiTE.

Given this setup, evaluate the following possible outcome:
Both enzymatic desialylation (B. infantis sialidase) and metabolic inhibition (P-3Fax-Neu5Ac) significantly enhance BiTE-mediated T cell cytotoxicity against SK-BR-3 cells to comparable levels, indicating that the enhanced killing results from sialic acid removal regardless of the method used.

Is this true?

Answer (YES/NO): YES